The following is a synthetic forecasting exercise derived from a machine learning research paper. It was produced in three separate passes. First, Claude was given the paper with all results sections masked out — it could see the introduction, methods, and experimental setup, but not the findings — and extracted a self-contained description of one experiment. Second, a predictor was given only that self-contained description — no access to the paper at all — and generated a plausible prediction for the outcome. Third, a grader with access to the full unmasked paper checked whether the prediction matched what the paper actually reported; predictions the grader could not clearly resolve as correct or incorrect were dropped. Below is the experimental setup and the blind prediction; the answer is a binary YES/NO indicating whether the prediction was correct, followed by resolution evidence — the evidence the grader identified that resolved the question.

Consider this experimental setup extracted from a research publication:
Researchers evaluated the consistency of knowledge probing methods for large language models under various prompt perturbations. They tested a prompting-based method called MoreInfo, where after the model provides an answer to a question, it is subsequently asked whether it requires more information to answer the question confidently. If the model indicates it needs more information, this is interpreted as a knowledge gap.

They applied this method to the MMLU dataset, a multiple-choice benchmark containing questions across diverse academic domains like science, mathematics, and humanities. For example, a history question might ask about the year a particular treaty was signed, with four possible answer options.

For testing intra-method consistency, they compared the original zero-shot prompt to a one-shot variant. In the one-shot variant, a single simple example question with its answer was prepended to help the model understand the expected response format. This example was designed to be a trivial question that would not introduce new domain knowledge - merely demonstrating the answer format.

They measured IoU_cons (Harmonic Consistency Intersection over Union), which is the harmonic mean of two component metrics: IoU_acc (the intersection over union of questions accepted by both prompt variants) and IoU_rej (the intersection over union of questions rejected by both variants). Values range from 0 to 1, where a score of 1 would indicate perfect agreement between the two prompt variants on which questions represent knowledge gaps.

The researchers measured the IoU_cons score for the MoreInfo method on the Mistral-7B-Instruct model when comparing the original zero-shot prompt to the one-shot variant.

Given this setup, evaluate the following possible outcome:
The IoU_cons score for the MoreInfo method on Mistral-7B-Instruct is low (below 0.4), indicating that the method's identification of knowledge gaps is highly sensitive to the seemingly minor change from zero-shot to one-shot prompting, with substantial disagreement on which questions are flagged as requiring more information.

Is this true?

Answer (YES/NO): YES